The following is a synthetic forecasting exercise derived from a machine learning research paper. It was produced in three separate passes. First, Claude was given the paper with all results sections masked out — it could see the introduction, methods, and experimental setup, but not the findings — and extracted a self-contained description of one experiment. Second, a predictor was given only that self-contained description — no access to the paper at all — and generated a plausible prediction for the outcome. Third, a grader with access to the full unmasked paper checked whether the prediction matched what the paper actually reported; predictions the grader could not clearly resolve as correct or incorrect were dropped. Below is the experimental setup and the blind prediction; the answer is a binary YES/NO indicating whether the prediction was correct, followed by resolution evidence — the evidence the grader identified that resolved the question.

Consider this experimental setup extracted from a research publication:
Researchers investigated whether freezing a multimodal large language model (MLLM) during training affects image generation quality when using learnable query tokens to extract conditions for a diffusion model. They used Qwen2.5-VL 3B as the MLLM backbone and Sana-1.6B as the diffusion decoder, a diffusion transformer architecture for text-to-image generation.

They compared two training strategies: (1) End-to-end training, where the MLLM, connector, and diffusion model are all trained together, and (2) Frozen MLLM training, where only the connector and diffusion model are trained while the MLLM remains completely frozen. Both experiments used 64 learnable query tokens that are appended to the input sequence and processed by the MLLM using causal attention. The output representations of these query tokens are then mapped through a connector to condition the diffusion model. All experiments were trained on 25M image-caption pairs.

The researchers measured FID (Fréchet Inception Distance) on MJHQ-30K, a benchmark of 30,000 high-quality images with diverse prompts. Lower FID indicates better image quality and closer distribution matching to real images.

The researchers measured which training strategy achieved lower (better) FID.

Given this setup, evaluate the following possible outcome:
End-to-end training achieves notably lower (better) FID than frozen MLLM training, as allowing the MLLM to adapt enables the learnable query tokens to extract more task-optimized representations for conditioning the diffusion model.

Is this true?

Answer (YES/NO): NO